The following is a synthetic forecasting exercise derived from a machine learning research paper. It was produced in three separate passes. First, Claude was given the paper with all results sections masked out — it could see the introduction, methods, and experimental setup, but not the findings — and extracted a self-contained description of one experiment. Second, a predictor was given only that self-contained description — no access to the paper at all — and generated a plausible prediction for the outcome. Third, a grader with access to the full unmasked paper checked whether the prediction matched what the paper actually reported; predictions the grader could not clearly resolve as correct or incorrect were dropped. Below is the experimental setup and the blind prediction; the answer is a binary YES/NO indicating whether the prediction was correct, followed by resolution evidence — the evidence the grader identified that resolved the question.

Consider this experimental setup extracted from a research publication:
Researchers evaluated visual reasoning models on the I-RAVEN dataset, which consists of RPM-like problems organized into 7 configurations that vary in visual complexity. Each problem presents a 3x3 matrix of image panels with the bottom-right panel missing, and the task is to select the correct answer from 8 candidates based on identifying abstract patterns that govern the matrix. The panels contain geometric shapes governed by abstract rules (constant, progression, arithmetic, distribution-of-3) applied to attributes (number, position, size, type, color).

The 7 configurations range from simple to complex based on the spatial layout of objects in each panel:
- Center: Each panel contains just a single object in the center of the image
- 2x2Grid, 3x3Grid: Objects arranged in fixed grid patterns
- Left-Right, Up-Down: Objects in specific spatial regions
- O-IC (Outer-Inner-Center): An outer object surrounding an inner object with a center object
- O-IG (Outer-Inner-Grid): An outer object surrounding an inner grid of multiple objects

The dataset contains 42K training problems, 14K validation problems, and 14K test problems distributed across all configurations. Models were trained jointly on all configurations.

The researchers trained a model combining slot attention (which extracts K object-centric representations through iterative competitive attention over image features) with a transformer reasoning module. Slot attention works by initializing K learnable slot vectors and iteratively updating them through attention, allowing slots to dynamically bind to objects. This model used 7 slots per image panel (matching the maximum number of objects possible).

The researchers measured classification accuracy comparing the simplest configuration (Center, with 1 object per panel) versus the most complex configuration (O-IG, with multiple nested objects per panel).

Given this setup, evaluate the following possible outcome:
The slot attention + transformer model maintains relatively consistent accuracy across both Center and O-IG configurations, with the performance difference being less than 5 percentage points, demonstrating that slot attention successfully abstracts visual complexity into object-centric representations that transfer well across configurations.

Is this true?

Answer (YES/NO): NO